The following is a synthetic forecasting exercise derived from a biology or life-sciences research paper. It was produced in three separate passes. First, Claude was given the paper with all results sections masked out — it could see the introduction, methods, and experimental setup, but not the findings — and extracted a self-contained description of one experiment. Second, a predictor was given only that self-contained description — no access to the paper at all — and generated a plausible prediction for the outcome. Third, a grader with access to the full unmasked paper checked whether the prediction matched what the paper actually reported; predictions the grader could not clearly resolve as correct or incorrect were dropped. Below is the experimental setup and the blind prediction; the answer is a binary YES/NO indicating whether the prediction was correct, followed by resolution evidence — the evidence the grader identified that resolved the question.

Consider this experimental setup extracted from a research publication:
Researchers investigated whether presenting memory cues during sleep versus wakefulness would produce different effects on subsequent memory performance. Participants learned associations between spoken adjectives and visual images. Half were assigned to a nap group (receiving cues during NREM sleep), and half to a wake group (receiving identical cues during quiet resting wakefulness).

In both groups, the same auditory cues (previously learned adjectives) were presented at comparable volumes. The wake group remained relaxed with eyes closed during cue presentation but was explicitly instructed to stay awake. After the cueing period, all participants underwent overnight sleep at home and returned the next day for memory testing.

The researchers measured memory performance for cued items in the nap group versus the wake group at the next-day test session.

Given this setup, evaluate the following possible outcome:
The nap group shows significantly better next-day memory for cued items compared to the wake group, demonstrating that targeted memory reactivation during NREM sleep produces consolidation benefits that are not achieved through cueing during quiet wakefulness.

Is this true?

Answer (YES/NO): NO